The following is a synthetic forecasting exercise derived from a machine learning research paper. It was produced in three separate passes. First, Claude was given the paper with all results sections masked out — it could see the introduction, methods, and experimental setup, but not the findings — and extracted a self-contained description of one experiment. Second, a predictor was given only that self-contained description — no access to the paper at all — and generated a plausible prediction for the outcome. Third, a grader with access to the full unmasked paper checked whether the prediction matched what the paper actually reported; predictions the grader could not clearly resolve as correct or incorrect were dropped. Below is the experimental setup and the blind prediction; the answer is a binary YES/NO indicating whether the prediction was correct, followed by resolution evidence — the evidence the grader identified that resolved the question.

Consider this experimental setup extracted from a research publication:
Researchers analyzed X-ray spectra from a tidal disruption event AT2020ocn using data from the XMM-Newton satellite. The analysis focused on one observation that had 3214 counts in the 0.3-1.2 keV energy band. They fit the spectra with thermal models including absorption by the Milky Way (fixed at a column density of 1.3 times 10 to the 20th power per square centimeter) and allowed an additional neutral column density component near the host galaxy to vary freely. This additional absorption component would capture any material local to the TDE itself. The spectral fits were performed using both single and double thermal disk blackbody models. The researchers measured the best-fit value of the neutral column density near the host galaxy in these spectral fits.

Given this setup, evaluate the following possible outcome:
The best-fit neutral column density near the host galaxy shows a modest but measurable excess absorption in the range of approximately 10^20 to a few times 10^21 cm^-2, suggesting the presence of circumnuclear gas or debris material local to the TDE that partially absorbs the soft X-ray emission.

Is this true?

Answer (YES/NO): NO